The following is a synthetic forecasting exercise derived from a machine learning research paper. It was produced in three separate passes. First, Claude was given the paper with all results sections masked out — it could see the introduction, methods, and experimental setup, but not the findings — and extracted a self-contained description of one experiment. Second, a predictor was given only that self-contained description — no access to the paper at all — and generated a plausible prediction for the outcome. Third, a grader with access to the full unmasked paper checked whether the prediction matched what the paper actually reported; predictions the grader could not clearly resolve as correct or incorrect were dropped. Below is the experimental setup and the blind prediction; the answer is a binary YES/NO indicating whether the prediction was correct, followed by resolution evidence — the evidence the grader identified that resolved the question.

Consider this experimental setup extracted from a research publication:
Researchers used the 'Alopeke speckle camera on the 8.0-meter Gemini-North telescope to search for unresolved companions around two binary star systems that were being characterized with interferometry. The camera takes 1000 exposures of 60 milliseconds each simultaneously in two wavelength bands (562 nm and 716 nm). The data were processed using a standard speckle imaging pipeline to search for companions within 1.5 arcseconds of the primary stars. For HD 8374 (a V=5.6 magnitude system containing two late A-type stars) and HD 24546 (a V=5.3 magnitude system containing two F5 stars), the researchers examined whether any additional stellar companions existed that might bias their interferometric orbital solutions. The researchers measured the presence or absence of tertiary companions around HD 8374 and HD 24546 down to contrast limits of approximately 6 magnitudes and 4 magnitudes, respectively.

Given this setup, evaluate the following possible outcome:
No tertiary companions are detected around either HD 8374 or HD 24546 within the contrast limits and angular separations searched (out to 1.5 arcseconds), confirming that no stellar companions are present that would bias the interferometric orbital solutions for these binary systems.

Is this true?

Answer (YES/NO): YES